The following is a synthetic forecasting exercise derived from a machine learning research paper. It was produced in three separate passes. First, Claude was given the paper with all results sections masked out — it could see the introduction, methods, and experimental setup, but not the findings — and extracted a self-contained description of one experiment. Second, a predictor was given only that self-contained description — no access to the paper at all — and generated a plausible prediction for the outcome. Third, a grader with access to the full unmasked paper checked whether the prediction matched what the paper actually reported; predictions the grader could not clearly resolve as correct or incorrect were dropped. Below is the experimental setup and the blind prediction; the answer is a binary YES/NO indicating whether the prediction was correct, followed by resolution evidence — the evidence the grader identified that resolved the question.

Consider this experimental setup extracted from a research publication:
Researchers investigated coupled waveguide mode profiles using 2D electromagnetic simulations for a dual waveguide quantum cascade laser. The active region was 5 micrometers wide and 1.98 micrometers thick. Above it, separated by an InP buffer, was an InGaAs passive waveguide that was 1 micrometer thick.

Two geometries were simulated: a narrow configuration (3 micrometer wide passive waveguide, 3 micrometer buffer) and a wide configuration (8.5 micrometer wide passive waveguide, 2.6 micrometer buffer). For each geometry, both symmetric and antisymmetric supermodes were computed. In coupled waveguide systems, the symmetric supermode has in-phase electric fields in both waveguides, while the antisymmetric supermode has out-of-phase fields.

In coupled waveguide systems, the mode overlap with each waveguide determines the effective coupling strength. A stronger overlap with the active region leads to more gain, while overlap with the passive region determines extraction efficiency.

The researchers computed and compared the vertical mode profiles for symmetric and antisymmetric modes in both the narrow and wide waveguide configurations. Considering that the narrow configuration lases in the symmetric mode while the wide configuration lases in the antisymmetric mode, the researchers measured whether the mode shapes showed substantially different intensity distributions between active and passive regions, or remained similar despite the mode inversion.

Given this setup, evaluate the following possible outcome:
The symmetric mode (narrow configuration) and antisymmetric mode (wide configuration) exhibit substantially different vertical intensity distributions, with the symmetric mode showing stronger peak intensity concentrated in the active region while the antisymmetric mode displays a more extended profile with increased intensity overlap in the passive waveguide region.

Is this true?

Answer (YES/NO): NO